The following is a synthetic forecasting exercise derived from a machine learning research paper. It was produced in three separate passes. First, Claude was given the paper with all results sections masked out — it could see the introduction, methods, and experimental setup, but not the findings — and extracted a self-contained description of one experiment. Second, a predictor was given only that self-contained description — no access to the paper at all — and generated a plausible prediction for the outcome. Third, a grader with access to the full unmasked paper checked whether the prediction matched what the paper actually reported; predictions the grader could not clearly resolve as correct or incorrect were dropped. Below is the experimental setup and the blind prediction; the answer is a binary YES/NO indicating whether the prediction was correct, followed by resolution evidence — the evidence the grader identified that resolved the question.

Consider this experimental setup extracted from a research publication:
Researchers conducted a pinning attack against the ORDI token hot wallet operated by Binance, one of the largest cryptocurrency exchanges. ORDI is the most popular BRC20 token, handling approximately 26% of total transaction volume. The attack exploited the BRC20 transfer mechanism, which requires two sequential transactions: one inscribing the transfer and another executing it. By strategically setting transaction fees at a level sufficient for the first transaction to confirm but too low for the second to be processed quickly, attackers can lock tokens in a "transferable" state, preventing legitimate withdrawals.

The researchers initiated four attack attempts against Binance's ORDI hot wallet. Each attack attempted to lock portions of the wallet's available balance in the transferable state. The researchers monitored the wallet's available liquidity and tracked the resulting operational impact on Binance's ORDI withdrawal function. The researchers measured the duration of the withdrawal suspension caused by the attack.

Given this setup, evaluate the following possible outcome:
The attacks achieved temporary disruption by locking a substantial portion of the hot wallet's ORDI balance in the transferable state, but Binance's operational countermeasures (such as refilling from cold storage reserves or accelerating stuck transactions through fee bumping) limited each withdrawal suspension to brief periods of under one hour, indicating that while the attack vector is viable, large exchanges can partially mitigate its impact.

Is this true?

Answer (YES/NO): NO